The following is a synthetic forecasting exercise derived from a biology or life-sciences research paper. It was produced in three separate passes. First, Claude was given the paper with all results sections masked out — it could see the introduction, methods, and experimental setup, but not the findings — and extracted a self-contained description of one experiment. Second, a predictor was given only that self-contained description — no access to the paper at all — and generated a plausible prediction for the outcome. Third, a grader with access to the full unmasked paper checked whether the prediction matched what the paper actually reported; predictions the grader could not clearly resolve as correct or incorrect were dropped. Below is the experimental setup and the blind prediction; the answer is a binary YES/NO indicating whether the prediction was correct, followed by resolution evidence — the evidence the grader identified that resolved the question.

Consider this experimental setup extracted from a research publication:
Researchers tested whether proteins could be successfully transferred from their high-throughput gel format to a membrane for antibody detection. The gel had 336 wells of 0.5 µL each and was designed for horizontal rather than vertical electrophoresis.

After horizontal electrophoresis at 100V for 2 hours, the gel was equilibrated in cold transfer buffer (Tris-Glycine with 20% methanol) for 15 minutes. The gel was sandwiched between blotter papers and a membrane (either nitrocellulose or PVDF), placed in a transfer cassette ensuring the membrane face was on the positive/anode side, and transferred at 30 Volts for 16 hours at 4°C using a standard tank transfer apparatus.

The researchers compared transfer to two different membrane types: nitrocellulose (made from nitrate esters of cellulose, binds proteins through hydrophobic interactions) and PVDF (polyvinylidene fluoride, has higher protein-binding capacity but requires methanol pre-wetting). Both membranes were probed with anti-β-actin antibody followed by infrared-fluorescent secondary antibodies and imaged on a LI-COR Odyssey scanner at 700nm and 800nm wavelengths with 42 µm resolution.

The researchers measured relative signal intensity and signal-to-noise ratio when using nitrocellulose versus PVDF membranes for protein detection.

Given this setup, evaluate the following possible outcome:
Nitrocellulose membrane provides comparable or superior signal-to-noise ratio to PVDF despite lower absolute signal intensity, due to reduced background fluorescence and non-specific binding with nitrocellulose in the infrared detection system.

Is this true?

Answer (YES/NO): NO